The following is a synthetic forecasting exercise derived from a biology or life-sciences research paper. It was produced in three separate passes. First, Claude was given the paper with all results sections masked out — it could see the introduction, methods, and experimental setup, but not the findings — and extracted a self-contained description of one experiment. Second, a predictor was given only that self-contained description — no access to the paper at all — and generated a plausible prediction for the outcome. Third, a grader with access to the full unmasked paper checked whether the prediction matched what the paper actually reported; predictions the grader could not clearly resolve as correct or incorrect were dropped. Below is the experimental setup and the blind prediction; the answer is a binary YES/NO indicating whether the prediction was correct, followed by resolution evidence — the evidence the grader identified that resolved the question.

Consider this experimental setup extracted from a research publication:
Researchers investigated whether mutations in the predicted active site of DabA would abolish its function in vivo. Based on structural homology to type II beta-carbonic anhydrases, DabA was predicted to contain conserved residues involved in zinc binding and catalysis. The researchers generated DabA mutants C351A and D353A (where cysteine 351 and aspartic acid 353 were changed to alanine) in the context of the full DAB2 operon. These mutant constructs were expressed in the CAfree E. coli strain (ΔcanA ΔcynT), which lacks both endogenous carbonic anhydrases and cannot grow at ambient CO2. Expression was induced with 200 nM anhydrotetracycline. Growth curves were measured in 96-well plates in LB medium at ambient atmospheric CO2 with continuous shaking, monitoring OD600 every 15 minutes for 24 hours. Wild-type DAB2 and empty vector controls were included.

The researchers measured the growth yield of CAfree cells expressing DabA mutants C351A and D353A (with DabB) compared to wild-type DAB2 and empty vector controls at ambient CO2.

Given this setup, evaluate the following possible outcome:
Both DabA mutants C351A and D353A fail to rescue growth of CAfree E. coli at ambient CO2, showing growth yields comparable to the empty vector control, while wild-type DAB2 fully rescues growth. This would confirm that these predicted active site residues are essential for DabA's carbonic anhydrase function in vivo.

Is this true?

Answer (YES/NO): YES